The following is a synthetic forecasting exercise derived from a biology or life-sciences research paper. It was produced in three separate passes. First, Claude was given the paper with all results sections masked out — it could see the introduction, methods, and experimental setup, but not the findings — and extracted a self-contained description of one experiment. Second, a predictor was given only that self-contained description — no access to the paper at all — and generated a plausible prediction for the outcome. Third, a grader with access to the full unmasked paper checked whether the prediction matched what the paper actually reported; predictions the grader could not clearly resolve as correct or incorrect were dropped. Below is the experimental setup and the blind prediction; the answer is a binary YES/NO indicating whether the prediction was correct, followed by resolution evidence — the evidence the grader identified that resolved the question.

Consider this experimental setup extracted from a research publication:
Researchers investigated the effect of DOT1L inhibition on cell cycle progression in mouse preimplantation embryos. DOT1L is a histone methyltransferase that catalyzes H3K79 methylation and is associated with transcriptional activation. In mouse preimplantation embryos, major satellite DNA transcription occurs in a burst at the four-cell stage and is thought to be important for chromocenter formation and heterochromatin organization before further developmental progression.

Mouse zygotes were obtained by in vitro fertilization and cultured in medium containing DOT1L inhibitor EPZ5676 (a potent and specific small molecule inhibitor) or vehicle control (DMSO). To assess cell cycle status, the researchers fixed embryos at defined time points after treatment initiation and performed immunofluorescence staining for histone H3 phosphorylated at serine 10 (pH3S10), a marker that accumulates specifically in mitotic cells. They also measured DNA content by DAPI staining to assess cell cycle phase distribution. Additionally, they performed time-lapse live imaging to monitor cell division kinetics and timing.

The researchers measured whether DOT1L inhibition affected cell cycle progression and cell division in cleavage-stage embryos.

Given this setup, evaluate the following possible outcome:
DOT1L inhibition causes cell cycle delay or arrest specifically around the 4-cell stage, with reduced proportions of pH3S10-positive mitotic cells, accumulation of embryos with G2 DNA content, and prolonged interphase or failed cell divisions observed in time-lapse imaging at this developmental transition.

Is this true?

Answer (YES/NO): NO